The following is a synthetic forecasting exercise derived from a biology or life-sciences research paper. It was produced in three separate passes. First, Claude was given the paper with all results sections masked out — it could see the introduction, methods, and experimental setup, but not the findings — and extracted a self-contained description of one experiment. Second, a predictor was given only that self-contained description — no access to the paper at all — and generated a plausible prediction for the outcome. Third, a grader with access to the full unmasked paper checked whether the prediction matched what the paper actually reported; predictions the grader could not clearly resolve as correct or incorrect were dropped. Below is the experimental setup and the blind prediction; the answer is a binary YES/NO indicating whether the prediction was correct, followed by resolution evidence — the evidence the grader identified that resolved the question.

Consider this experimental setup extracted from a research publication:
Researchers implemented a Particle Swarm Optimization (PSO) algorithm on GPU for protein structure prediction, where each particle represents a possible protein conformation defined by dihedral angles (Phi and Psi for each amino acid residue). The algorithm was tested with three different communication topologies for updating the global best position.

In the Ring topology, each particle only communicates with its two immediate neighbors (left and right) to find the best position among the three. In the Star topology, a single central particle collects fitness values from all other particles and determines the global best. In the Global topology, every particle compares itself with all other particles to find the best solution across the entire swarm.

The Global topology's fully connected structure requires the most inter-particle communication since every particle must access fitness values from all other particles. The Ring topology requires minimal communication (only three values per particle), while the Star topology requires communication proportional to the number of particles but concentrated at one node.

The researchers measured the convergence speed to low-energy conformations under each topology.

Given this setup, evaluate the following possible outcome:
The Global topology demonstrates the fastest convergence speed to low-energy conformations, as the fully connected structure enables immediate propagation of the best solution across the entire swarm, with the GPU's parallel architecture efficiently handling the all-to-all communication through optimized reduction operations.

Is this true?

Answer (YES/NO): NO